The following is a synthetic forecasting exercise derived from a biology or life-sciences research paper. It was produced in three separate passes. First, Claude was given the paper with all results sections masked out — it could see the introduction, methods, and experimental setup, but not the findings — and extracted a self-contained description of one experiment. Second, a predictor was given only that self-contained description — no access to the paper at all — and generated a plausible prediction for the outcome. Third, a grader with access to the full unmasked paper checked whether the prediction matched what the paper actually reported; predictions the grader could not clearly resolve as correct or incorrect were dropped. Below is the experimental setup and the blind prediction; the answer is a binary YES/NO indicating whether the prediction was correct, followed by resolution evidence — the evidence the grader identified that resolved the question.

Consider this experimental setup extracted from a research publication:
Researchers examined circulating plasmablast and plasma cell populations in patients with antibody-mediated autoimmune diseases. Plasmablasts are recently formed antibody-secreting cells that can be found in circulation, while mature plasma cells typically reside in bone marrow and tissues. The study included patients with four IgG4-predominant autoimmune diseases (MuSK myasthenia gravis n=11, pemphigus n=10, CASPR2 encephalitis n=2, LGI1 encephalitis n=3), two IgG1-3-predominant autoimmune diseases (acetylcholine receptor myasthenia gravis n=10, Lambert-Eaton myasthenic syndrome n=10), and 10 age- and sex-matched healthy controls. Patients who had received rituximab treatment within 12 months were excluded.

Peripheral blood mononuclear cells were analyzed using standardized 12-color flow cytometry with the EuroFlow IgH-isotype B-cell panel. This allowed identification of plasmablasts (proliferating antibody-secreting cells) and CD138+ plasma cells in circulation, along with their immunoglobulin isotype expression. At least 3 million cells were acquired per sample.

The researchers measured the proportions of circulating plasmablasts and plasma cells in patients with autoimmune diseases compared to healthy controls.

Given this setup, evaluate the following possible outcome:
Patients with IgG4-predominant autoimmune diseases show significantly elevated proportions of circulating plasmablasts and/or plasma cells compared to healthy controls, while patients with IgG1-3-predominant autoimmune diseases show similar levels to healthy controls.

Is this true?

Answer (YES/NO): NO